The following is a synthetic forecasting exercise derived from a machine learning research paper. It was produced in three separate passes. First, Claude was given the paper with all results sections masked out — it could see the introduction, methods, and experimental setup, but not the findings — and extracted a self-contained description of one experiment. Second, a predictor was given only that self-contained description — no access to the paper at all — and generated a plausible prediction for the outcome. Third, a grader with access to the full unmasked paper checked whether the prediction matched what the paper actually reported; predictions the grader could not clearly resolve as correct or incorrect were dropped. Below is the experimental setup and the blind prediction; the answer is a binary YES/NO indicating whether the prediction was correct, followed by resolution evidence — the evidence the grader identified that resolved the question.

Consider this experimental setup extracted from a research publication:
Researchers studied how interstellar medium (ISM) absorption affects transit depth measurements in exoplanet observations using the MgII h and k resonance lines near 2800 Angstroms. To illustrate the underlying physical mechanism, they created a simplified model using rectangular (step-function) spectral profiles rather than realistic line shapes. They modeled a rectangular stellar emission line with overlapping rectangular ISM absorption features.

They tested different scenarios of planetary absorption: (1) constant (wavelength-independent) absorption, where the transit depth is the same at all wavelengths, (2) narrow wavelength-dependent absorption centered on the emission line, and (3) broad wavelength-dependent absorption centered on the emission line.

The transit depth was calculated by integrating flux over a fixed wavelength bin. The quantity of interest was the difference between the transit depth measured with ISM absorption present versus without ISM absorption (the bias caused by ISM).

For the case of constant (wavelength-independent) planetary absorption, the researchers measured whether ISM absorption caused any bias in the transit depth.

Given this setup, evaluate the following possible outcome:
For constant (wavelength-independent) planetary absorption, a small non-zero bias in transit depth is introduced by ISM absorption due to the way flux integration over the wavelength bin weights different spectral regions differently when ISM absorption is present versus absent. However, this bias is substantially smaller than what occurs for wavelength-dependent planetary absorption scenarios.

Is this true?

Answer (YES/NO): NO